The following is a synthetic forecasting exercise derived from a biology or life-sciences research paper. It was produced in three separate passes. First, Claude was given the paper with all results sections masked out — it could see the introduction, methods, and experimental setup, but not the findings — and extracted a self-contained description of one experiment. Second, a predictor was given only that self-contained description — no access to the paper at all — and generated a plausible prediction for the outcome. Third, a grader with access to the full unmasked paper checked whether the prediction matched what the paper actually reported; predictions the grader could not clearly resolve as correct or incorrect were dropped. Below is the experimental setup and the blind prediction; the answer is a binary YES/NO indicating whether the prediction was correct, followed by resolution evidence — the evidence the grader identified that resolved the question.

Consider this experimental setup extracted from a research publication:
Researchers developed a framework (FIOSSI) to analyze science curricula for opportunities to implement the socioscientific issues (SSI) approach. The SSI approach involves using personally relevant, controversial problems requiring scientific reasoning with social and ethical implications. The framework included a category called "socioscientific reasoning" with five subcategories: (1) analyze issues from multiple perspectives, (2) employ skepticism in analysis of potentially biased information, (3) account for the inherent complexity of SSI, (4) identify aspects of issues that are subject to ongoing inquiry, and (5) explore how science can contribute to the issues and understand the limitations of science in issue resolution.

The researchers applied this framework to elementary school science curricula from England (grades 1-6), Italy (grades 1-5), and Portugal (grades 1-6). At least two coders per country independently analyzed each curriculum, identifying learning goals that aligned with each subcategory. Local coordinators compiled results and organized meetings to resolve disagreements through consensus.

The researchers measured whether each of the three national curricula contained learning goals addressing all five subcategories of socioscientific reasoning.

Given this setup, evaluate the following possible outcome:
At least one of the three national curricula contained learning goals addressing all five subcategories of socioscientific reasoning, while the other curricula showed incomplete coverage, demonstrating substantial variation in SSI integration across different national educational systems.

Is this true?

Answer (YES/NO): NO